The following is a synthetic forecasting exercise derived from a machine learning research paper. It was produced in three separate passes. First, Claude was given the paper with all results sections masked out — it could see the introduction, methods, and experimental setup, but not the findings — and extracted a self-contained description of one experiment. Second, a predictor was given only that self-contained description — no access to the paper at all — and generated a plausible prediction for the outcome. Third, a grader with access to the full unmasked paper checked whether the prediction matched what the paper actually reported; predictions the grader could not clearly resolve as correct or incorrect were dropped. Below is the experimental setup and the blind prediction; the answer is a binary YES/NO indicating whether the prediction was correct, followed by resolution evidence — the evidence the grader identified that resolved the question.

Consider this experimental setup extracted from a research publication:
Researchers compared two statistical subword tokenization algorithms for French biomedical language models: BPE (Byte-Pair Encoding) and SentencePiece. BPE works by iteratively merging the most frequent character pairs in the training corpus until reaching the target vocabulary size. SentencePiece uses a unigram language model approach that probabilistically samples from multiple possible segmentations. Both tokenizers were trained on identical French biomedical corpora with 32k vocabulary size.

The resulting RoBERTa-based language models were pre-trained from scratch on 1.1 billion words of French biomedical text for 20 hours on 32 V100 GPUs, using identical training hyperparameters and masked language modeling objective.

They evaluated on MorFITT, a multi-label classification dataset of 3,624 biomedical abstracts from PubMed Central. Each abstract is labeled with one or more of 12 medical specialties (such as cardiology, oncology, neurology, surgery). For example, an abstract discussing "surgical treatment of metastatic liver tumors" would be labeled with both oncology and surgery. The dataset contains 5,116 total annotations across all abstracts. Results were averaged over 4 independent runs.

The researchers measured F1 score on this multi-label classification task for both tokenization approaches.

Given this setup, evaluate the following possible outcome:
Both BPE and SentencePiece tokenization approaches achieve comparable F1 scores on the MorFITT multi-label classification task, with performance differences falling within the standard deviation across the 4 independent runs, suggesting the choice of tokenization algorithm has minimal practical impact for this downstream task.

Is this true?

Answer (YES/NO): NO